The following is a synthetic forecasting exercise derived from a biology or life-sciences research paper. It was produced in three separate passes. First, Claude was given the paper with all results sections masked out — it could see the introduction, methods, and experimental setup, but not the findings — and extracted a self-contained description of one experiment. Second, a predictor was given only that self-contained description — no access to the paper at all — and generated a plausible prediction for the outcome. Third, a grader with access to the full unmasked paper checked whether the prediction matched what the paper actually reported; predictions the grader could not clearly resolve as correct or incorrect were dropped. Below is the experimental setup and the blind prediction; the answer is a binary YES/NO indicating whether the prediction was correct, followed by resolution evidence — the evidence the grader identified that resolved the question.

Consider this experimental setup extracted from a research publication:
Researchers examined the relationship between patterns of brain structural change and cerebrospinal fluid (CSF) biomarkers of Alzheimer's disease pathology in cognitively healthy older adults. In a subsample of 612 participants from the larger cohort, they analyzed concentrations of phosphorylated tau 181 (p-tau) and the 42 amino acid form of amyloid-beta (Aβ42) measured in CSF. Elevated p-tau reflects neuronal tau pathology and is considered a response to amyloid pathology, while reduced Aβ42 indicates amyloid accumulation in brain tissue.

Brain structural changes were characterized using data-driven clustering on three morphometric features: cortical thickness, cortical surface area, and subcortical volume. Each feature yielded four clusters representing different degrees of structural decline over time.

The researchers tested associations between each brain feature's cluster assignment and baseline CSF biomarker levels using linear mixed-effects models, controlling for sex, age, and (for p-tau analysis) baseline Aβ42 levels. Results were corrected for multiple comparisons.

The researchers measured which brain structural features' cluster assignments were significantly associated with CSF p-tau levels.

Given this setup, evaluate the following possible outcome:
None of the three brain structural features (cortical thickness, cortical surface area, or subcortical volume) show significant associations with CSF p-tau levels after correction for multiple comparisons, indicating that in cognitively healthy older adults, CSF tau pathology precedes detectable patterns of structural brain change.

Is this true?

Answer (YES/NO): NO